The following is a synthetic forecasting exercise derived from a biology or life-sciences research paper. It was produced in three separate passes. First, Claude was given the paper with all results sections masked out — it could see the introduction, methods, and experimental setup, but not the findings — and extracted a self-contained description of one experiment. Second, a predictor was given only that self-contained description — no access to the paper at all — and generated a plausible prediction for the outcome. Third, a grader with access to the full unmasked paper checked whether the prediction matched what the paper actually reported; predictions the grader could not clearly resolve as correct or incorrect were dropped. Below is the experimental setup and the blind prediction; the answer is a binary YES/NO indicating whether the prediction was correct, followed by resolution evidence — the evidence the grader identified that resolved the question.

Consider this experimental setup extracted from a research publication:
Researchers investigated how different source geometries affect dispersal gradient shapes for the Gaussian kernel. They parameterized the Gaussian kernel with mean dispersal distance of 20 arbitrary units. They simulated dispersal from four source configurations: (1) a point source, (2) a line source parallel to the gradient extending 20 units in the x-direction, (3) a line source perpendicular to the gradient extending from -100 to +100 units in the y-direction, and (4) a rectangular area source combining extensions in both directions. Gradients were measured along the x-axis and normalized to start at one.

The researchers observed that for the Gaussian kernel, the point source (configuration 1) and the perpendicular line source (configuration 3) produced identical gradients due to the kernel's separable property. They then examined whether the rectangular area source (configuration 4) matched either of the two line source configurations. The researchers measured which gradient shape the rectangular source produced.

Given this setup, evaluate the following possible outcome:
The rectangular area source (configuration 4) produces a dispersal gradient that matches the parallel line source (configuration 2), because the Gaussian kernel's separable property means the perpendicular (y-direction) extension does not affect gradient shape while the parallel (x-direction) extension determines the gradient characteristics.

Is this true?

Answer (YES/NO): YES